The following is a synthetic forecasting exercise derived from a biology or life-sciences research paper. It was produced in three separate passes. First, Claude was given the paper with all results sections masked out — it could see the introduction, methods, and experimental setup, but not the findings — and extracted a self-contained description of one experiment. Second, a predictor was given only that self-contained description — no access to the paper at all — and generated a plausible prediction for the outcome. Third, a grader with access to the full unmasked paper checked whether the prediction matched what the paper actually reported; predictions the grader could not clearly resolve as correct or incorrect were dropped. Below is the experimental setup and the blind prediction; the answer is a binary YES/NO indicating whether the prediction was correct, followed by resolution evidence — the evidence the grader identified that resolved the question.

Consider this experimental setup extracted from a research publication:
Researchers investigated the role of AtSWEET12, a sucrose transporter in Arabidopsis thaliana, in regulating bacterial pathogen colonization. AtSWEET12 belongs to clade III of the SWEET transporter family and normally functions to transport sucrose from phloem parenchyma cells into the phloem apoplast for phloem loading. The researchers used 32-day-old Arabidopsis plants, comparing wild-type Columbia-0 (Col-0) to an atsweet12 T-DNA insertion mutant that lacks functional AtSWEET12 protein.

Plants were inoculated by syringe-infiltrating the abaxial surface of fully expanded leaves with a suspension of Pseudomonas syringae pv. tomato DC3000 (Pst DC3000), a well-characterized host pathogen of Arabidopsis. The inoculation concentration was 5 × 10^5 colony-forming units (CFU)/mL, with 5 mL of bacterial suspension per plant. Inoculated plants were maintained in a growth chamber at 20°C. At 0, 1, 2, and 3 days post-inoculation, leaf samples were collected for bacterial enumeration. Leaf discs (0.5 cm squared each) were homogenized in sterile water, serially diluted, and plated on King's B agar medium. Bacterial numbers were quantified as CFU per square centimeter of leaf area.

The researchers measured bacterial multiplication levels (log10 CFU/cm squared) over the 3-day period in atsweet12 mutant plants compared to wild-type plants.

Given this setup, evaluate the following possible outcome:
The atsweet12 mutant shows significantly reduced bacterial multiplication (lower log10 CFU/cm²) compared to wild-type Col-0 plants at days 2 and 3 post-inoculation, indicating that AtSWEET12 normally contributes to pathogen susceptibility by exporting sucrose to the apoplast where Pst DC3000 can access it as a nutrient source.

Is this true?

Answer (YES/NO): NO